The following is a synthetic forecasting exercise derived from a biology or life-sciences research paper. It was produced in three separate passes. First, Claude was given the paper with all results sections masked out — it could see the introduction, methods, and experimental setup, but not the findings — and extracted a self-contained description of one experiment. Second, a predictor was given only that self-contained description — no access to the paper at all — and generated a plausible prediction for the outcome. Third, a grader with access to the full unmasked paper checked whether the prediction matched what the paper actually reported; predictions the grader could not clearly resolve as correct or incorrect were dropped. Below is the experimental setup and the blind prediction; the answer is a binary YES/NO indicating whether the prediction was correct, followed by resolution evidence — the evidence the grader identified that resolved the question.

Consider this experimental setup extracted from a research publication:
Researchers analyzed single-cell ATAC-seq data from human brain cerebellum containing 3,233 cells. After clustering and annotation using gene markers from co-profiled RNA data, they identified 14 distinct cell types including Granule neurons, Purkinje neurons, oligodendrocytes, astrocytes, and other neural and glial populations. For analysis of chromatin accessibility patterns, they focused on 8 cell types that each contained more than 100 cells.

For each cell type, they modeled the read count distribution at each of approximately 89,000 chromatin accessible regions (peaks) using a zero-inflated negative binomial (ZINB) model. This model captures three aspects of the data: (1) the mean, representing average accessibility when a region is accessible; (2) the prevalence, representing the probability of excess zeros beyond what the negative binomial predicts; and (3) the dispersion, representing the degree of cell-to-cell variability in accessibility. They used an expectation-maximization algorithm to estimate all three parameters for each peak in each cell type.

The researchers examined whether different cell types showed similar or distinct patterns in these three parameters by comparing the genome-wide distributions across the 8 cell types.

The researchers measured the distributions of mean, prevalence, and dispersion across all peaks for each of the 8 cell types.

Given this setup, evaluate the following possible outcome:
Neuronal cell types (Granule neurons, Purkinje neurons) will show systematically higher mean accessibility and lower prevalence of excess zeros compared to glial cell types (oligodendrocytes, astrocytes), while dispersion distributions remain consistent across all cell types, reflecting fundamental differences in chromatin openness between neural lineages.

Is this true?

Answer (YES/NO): NO